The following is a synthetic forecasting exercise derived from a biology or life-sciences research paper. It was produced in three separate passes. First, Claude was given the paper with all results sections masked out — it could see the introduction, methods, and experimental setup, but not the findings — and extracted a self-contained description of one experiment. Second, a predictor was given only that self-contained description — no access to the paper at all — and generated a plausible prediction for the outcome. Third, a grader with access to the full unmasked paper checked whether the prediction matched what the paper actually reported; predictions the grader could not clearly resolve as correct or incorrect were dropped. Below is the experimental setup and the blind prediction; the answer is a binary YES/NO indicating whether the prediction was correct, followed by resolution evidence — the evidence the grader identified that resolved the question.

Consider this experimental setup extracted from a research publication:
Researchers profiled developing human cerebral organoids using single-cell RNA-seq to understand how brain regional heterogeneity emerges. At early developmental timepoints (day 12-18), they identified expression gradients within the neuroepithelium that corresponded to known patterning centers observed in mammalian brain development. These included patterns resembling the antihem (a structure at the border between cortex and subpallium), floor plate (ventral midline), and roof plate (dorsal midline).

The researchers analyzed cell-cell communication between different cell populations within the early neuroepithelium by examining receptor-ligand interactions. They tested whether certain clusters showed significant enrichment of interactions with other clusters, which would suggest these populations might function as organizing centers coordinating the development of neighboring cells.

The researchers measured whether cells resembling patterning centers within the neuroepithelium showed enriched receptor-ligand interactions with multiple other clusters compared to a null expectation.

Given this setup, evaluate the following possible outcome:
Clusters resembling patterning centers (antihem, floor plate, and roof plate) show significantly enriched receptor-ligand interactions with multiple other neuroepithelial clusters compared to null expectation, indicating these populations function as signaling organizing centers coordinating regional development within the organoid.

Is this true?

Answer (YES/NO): YES